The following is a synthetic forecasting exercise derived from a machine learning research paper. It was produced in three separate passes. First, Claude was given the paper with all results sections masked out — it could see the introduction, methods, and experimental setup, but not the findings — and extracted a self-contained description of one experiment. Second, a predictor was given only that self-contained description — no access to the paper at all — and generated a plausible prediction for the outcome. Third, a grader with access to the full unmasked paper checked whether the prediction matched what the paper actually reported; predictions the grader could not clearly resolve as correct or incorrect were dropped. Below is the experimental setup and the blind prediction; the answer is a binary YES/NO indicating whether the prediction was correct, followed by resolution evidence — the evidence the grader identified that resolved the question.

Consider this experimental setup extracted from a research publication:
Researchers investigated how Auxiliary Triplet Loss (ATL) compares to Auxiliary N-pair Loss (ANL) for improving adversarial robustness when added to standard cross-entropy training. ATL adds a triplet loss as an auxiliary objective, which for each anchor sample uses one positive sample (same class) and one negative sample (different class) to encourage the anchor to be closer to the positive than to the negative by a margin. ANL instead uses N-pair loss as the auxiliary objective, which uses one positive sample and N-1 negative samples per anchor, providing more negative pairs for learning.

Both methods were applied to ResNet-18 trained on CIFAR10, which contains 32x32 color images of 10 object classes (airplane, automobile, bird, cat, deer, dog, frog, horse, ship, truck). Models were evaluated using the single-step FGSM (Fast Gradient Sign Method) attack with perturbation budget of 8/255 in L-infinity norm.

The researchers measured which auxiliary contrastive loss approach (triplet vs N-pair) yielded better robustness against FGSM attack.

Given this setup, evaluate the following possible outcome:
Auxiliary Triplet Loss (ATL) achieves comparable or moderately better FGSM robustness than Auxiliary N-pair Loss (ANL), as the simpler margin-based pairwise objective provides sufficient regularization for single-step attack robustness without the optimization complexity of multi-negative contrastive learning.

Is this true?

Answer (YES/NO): YES